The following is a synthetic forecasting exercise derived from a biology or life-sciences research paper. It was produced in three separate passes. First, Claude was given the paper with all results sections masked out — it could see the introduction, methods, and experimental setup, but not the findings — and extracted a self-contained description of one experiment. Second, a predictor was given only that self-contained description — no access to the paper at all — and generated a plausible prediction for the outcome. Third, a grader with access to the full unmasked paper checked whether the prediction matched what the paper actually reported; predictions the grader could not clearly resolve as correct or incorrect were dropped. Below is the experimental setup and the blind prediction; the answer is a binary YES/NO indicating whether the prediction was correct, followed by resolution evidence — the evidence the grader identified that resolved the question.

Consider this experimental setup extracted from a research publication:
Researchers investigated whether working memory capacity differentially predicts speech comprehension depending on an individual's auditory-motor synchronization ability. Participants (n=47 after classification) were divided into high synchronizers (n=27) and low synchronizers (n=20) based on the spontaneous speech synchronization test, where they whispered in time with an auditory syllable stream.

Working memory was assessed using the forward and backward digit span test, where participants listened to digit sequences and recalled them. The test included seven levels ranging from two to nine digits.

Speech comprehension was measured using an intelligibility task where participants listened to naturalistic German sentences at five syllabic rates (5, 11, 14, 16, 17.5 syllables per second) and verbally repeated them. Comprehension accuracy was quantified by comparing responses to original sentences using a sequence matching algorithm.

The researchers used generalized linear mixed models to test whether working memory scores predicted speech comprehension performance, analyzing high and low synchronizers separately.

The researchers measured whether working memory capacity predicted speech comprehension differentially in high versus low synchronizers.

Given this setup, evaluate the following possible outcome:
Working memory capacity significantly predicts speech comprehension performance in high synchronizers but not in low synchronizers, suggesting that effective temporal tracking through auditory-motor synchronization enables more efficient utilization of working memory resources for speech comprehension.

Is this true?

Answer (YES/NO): NO